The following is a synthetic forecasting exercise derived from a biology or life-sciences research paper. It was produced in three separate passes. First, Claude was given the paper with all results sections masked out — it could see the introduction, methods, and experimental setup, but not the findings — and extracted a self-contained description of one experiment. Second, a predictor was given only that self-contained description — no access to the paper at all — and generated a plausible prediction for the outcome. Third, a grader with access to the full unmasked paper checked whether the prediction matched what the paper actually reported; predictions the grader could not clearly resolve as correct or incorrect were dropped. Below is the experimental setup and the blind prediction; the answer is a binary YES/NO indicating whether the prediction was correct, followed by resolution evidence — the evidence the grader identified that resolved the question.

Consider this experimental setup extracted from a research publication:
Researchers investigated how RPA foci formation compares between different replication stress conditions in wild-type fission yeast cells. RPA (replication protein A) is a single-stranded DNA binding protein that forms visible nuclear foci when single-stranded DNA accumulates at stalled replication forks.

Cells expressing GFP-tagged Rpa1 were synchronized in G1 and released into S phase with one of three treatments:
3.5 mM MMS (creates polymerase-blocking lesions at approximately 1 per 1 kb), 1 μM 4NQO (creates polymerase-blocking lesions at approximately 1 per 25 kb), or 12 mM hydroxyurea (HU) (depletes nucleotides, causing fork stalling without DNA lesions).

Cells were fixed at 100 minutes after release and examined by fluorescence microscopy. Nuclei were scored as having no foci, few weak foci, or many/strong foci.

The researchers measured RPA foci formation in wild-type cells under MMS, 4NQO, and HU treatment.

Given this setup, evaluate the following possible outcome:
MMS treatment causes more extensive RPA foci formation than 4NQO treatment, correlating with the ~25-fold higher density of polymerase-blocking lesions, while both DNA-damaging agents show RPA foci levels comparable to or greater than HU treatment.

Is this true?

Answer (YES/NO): NO